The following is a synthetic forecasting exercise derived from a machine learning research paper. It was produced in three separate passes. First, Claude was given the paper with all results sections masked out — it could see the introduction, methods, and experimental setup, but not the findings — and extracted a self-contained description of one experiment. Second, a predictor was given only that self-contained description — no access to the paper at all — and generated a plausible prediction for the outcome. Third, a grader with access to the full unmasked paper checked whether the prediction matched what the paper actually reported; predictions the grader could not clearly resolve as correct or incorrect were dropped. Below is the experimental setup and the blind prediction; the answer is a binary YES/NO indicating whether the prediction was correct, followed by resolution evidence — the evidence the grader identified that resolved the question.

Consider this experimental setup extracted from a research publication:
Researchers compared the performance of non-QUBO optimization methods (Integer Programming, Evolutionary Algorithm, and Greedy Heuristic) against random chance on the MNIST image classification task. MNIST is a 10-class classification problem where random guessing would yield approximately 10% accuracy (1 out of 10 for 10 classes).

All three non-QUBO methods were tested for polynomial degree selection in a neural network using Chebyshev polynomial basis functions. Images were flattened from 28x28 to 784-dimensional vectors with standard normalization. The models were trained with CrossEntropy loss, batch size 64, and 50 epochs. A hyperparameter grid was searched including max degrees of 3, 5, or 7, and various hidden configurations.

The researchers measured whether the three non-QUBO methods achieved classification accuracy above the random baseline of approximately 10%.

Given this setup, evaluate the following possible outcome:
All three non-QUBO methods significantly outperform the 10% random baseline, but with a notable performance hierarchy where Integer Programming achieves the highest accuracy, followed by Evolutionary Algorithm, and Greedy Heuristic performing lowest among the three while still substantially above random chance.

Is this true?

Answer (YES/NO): NO